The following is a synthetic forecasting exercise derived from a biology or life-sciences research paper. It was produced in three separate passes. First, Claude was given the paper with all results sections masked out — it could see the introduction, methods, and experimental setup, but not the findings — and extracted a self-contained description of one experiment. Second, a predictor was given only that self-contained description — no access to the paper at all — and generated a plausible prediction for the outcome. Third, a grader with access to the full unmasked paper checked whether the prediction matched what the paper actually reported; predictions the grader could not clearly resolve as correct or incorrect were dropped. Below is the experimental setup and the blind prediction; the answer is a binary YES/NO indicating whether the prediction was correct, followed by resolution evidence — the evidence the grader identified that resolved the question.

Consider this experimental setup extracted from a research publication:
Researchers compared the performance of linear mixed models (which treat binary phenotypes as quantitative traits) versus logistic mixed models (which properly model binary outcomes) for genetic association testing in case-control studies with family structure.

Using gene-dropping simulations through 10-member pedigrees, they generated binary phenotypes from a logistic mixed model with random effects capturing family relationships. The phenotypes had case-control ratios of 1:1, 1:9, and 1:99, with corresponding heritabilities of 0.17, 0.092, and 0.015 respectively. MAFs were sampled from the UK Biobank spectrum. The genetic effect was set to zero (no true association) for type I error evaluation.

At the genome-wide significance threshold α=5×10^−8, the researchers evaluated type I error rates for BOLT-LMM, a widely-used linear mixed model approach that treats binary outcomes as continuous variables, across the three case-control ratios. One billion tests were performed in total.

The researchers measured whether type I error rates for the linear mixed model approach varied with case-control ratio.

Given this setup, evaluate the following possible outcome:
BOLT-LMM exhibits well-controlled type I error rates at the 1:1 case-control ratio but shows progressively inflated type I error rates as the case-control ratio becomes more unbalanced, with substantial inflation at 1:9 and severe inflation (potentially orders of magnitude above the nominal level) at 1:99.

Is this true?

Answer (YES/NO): NO